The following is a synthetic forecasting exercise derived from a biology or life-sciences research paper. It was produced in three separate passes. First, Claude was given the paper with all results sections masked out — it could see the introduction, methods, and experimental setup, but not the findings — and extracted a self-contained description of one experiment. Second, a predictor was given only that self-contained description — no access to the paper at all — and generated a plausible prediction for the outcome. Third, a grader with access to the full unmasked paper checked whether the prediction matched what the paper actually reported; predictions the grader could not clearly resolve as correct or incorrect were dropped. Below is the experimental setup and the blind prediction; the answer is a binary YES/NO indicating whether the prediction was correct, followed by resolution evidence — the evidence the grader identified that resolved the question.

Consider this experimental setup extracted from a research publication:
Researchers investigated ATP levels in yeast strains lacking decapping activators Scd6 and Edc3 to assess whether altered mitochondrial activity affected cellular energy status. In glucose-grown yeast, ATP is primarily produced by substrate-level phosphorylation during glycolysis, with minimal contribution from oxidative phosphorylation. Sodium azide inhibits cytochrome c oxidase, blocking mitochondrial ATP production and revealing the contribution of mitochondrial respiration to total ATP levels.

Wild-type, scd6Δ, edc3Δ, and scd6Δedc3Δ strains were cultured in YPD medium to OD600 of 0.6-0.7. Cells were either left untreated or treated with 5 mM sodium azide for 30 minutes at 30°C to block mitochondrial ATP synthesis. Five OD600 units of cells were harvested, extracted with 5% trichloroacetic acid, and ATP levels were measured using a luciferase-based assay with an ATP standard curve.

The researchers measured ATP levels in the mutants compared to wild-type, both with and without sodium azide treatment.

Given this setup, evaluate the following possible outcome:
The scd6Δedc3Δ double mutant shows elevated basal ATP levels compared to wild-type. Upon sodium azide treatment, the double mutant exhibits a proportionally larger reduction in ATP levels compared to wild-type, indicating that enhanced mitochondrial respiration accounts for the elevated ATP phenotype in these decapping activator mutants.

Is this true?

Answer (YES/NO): NO